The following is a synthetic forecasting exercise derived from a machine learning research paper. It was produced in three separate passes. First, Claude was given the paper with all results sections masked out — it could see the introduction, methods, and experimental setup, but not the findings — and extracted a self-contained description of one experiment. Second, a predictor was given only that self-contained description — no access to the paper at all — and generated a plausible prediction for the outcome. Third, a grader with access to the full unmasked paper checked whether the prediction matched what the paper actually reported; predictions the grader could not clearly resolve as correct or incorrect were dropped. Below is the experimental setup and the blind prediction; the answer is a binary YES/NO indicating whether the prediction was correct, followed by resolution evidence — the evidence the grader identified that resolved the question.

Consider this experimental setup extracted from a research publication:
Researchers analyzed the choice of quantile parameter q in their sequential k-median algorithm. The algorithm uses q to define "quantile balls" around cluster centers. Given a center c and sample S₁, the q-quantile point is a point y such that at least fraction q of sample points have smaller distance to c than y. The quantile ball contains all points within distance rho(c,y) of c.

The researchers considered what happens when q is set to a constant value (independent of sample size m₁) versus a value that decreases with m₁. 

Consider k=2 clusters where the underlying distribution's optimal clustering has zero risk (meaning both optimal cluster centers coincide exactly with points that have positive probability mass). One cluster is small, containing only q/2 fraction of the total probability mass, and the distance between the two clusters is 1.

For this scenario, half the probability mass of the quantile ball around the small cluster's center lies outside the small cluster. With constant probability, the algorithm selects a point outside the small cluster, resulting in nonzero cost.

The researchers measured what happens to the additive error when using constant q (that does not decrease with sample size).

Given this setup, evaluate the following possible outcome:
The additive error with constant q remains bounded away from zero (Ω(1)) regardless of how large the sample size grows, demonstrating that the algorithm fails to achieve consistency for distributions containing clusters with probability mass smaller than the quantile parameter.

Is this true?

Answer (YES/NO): YES